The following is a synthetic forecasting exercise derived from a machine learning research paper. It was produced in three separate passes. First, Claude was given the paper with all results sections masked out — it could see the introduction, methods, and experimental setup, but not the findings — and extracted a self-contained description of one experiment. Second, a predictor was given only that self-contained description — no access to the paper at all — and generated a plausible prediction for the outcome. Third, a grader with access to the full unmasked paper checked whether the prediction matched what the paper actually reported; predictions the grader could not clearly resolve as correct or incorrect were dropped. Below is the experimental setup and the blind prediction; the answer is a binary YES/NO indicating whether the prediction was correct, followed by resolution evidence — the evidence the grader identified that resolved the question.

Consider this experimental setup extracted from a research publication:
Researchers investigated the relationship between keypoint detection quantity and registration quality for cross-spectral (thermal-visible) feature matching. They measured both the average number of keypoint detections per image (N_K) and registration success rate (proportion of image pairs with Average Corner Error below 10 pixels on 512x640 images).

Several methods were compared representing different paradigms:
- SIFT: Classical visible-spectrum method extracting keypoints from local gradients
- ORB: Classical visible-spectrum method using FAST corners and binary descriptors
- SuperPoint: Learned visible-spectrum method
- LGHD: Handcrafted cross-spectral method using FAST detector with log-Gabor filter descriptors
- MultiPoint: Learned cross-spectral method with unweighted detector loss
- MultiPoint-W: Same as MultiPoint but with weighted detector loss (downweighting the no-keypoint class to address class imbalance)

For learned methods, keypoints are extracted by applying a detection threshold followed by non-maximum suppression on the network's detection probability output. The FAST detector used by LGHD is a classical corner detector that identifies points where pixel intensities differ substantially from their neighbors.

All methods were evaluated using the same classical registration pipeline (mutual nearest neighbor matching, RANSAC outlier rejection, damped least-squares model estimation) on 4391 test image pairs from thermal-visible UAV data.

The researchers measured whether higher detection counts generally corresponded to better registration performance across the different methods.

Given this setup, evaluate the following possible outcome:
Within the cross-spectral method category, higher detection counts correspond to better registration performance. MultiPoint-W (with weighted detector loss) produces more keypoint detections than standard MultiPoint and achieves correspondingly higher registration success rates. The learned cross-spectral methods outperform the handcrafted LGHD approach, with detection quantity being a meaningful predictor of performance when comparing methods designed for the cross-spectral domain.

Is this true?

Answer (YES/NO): NO